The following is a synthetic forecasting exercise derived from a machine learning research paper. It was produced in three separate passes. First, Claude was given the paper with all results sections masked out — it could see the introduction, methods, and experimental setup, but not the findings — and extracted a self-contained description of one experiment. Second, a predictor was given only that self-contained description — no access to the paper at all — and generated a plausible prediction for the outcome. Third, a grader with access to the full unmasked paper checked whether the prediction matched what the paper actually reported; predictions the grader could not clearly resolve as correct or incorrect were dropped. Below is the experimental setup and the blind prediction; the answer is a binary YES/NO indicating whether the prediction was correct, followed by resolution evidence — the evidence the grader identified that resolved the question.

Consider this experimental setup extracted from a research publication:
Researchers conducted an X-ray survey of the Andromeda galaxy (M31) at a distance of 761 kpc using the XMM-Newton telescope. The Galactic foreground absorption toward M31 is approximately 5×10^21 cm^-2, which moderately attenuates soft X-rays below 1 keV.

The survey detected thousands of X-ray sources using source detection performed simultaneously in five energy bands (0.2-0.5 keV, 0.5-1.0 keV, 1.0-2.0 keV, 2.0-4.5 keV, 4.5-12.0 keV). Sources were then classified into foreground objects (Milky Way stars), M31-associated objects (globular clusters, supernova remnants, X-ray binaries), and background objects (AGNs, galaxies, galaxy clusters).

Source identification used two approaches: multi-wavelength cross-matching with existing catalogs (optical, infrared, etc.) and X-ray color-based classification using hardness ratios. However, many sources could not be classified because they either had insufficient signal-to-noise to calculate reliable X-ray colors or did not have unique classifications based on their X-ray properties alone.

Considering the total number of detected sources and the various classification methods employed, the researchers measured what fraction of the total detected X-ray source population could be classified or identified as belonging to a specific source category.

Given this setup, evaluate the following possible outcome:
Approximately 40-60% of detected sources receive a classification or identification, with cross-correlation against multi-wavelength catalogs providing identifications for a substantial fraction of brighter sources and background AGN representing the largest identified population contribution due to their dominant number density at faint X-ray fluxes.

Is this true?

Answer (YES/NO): NO